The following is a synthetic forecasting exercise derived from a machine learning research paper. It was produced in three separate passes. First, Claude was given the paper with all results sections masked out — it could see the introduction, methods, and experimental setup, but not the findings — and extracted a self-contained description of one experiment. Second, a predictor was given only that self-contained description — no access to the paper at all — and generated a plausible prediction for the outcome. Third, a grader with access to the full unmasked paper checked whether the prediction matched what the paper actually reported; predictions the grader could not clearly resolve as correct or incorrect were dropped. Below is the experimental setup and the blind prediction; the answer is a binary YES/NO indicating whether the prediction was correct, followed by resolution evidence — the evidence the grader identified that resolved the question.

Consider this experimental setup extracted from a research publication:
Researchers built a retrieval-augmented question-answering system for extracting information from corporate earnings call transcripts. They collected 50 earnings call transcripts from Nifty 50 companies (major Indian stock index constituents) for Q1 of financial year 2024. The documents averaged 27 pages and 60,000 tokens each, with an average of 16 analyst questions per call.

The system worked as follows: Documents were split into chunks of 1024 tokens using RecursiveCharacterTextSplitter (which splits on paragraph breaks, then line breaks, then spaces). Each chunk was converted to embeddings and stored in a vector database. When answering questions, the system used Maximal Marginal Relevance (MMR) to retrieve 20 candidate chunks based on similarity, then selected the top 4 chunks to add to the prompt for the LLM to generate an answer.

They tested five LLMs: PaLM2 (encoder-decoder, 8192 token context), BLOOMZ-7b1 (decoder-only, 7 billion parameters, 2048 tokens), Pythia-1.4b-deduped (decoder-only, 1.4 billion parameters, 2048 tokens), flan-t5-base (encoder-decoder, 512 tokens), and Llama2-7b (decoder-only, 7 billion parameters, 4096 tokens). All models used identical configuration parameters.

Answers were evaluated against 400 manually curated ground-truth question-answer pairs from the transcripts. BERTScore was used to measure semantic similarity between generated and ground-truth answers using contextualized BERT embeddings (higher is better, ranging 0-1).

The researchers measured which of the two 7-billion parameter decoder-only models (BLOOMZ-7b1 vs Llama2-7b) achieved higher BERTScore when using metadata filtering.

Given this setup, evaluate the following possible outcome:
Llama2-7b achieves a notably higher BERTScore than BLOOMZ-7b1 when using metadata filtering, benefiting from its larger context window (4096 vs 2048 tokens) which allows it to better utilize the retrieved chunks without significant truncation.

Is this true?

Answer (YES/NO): YES